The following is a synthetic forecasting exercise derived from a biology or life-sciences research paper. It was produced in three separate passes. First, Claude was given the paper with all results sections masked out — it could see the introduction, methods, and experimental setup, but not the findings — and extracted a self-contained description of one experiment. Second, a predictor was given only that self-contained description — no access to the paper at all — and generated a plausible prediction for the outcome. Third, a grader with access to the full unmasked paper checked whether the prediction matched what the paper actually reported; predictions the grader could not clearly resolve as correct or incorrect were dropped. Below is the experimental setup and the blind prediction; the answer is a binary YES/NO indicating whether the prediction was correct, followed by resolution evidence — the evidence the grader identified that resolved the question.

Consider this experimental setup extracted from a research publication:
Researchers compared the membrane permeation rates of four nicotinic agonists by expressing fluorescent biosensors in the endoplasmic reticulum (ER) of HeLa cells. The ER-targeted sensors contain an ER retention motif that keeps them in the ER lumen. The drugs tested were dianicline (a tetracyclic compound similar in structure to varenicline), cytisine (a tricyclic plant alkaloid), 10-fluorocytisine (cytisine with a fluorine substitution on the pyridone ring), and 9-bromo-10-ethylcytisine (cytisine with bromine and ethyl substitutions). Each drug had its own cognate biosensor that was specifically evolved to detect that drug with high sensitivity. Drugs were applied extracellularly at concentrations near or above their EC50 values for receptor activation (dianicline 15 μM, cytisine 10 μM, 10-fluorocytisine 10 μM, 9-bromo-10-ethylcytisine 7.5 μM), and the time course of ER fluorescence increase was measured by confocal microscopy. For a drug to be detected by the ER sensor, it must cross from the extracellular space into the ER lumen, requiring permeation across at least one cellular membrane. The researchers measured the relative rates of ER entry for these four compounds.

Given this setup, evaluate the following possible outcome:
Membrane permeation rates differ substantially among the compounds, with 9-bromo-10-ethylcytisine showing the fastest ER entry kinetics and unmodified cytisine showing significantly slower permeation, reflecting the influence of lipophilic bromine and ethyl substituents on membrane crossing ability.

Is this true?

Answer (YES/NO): YES